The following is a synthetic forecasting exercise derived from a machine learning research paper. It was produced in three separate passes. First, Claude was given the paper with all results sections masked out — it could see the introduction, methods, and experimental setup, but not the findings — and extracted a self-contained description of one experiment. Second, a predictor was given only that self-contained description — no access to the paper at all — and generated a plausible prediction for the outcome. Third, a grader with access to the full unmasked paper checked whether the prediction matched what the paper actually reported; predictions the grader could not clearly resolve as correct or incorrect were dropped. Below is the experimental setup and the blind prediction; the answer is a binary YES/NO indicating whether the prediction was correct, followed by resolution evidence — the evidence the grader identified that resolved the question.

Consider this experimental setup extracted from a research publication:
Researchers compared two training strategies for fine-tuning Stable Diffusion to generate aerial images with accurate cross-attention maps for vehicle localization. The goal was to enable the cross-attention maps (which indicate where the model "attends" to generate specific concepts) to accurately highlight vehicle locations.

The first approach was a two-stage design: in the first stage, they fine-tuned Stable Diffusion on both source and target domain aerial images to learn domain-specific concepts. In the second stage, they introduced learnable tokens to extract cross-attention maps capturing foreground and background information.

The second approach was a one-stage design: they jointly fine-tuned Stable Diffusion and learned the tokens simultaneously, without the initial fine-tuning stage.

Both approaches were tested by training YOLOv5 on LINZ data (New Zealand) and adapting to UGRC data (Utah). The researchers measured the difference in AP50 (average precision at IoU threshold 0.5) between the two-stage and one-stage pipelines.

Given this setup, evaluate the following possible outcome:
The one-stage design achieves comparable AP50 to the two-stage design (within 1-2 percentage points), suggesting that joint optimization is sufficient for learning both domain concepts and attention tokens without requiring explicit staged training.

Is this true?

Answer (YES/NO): NO